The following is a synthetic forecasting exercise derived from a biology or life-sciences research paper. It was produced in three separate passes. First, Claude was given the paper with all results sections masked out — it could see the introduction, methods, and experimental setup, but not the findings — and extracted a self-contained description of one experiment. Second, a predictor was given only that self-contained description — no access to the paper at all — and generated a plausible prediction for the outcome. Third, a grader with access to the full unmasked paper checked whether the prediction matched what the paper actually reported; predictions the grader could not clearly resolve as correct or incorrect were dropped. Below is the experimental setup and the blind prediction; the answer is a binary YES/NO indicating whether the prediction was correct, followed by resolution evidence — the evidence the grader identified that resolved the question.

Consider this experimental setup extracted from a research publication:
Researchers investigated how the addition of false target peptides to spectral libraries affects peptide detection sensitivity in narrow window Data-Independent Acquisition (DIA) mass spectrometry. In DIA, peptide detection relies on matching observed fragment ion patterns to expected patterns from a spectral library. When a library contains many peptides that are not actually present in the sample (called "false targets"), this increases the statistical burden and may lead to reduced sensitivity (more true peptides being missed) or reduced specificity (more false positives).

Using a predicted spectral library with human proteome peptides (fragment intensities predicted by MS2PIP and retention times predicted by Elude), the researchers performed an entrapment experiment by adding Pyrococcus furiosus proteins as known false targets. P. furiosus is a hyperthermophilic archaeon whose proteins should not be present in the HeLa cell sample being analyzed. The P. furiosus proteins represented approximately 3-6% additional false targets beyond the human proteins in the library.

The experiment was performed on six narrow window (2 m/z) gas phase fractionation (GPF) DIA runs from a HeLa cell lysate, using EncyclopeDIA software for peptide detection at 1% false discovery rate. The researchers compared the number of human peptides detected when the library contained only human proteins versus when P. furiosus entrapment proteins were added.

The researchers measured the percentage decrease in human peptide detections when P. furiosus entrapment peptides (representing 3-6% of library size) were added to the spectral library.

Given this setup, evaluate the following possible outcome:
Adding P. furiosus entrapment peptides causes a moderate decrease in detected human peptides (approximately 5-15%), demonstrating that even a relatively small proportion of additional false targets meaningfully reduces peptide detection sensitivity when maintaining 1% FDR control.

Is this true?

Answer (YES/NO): NO